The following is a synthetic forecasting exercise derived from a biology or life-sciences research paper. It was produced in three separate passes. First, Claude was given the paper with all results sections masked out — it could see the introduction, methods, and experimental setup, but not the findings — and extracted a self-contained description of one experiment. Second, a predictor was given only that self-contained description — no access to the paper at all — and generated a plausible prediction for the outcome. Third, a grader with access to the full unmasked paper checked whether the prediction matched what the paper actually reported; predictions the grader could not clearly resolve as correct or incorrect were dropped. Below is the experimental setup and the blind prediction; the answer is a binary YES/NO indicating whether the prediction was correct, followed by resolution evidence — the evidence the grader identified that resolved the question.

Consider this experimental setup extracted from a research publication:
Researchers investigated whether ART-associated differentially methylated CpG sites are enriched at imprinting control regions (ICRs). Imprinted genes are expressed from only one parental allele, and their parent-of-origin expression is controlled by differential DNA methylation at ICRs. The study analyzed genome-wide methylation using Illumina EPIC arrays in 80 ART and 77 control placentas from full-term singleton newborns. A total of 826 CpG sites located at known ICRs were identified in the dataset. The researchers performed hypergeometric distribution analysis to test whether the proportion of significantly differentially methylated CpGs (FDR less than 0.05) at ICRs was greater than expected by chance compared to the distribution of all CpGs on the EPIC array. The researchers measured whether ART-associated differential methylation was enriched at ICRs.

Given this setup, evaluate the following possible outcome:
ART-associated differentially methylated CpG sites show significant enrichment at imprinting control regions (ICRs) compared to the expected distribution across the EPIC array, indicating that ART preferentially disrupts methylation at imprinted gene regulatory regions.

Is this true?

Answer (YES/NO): YES